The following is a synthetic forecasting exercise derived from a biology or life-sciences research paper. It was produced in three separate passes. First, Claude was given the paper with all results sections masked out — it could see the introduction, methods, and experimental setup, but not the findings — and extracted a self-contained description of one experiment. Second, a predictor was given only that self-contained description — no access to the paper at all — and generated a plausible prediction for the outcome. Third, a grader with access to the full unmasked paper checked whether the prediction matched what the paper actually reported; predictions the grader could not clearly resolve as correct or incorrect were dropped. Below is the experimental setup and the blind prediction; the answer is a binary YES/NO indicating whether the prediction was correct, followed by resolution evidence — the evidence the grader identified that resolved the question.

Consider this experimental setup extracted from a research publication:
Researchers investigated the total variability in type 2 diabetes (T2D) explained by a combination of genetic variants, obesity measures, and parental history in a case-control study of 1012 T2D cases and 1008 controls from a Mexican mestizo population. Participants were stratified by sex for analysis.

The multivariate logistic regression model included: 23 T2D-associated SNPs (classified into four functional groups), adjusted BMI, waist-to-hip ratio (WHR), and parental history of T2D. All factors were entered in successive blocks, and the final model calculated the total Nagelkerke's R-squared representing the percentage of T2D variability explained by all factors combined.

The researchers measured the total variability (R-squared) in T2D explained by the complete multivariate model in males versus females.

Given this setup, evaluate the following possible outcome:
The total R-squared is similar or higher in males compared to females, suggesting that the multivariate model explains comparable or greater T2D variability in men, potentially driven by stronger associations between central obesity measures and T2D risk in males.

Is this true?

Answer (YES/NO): YES